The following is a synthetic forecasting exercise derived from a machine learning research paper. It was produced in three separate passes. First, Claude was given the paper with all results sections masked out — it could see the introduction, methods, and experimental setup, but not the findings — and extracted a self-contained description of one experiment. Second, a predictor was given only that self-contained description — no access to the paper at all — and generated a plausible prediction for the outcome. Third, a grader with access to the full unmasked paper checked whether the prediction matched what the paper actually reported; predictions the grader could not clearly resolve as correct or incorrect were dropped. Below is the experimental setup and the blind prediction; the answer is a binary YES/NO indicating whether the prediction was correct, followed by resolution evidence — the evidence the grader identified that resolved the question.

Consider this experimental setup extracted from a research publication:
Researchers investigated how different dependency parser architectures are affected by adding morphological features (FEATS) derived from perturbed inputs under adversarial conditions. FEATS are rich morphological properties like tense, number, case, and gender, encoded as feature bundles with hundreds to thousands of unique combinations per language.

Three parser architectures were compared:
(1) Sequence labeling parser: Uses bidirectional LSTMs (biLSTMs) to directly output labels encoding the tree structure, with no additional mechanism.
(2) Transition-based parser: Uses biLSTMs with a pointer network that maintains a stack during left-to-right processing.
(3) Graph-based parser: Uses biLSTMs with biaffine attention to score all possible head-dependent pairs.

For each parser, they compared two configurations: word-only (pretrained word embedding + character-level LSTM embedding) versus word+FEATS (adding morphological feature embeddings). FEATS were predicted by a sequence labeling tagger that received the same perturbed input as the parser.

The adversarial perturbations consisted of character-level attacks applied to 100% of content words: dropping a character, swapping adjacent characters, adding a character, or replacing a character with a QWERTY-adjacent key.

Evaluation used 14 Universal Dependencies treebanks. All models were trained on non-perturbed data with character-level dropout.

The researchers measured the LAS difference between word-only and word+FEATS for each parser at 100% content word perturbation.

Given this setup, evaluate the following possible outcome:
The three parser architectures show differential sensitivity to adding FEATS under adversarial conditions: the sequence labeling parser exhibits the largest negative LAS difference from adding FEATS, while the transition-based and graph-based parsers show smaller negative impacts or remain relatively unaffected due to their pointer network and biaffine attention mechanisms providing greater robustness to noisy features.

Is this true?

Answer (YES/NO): NO